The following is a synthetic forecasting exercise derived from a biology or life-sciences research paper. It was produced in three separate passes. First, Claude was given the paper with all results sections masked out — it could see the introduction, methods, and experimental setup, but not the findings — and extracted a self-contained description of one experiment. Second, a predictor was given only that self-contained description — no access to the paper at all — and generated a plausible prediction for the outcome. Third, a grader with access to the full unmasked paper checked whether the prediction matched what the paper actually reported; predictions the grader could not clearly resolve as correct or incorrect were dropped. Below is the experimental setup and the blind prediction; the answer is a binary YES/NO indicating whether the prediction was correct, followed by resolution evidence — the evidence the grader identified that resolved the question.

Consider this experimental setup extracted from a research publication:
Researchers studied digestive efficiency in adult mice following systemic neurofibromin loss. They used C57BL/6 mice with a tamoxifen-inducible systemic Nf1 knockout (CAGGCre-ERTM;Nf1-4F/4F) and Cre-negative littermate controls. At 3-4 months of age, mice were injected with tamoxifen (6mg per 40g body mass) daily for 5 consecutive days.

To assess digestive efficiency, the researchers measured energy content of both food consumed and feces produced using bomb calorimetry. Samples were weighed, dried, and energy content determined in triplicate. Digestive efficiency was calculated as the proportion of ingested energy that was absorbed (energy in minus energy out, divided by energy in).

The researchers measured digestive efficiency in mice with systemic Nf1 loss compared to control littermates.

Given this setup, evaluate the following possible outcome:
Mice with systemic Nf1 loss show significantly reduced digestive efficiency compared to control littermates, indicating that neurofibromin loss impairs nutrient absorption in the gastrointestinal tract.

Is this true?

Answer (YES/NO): NO